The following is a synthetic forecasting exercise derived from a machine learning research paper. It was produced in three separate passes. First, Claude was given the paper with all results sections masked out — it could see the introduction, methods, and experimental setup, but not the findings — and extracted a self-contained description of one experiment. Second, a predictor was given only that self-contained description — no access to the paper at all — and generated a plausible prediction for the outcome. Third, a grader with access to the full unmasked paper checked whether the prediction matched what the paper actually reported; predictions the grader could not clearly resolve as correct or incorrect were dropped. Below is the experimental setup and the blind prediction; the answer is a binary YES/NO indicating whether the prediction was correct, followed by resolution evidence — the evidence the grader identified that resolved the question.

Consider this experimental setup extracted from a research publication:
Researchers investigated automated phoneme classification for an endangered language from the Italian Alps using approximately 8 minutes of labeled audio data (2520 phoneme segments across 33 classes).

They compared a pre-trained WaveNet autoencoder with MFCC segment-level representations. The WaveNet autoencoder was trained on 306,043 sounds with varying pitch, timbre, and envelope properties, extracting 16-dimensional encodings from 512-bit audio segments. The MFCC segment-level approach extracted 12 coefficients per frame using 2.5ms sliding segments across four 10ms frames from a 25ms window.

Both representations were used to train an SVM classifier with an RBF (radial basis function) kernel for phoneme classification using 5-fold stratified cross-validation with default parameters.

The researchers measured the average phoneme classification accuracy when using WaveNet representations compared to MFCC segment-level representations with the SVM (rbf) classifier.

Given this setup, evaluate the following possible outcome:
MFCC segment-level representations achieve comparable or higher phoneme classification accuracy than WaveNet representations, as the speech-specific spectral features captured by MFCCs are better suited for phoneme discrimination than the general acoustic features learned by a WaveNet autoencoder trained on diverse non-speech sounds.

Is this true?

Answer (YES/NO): NO